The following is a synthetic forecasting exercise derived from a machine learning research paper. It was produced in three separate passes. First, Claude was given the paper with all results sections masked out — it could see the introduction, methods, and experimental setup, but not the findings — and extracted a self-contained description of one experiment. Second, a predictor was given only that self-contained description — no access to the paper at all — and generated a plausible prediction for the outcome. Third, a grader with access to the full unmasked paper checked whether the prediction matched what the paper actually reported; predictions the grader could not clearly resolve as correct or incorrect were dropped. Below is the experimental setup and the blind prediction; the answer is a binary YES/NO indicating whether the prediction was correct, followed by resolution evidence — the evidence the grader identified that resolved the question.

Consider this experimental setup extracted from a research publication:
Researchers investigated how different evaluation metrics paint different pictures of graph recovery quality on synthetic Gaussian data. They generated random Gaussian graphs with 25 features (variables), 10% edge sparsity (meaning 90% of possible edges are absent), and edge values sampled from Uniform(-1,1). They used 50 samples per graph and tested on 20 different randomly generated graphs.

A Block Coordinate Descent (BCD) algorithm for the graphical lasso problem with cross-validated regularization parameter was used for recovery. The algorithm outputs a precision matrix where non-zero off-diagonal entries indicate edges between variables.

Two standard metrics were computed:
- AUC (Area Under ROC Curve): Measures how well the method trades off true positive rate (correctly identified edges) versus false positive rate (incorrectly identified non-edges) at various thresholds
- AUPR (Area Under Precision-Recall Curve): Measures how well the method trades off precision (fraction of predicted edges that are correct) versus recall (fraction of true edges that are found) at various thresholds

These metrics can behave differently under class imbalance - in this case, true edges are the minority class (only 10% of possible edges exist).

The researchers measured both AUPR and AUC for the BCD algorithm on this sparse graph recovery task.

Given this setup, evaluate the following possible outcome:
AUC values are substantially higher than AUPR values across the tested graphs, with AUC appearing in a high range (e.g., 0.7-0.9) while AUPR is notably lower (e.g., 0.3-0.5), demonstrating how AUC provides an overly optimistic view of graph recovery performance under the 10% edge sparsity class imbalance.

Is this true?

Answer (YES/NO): NO